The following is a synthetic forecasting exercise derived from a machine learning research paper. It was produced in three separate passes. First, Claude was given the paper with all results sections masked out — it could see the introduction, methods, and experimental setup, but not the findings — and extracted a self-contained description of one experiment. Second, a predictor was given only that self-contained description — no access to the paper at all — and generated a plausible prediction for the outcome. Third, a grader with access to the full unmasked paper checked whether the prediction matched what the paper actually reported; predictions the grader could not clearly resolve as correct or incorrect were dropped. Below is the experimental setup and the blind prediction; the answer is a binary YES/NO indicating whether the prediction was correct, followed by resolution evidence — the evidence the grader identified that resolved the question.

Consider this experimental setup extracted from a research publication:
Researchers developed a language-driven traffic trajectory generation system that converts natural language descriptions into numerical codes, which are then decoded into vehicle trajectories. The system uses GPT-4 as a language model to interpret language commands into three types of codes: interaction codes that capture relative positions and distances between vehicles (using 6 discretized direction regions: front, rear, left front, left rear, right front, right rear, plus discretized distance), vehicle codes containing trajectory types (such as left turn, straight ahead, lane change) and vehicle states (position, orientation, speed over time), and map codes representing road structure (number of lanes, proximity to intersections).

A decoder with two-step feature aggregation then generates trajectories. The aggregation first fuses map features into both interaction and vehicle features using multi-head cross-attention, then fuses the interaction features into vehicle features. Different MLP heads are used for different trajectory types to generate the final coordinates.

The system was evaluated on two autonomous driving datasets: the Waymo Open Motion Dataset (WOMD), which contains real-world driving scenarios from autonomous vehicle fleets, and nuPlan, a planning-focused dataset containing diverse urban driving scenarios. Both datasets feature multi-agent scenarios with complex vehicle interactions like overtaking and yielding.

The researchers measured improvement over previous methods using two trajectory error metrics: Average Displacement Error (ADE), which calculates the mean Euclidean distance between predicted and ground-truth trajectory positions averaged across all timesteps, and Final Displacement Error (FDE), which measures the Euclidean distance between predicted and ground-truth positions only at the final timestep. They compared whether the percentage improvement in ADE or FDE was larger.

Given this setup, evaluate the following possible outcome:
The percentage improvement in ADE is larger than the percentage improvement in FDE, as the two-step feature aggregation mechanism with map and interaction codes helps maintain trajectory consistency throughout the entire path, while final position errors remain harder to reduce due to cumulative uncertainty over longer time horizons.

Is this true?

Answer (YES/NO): NO